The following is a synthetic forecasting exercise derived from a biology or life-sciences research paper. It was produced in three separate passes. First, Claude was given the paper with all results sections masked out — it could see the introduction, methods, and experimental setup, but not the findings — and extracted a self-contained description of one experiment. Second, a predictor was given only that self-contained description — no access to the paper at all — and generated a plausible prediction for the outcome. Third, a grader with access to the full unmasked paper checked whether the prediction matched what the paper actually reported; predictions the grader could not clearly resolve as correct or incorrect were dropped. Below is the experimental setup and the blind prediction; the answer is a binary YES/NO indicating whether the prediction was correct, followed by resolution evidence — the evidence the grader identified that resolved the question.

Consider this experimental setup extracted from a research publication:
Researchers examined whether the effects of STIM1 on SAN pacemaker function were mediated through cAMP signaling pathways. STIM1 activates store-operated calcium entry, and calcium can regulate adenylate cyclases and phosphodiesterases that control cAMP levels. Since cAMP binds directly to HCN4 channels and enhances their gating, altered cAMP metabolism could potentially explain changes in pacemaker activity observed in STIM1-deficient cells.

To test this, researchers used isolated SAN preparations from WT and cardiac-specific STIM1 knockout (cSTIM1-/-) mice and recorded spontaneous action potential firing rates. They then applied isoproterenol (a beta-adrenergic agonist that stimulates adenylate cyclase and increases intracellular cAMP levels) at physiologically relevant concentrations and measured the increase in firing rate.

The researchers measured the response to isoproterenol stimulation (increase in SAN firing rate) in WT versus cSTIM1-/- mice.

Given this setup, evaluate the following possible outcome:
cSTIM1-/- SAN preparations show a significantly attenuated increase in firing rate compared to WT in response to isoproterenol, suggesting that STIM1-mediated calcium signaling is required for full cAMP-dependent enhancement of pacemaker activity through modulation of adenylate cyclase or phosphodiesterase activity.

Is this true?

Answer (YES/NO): NO